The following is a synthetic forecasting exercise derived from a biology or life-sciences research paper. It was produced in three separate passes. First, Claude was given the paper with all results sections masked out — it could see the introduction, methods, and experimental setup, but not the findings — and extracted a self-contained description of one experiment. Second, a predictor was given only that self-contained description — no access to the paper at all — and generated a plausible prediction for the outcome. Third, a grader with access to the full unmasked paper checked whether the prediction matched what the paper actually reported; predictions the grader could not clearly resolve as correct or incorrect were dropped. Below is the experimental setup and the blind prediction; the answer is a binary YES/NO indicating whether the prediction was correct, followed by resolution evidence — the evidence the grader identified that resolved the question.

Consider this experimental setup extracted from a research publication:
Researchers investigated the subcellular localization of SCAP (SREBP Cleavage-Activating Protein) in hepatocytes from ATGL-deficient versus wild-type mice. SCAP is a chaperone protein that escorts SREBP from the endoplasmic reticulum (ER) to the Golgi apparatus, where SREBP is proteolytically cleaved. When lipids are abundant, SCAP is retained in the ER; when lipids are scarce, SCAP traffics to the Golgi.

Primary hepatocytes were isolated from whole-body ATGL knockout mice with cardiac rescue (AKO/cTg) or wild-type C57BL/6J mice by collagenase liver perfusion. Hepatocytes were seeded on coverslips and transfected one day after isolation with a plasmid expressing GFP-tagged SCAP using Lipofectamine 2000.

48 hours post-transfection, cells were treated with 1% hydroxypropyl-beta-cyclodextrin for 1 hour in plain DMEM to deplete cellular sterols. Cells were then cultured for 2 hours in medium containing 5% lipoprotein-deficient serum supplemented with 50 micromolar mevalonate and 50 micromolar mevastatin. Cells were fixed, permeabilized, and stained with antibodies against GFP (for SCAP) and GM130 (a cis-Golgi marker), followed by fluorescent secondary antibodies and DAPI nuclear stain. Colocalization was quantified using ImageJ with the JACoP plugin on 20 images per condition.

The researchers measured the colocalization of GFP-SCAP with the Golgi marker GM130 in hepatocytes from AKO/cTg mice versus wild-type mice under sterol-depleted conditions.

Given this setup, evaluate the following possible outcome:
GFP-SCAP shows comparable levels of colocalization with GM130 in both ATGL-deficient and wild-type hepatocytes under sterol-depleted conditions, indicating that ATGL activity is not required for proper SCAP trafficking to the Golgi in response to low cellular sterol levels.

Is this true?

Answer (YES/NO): NO